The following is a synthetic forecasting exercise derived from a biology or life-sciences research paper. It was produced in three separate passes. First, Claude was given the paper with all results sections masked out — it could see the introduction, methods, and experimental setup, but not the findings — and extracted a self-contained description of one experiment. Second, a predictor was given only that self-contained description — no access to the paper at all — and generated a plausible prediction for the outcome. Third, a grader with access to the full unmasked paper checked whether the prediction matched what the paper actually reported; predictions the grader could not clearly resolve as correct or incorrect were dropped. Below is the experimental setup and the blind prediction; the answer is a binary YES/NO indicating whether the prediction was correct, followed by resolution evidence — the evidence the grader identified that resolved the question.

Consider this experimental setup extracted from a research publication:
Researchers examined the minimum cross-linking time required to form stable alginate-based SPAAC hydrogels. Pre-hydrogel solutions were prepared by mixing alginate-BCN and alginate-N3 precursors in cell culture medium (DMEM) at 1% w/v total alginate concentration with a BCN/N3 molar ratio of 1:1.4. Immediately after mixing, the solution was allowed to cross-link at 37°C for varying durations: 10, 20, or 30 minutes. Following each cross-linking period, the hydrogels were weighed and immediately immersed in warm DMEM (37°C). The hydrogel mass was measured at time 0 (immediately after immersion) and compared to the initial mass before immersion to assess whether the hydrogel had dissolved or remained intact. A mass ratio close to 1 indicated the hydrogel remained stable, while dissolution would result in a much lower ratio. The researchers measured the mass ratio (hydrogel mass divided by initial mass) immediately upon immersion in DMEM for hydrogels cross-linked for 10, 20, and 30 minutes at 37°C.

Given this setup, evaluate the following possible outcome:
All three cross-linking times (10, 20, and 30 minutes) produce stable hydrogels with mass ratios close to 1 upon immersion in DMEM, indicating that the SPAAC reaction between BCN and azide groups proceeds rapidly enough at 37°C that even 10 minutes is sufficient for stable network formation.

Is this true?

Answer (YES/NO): NO